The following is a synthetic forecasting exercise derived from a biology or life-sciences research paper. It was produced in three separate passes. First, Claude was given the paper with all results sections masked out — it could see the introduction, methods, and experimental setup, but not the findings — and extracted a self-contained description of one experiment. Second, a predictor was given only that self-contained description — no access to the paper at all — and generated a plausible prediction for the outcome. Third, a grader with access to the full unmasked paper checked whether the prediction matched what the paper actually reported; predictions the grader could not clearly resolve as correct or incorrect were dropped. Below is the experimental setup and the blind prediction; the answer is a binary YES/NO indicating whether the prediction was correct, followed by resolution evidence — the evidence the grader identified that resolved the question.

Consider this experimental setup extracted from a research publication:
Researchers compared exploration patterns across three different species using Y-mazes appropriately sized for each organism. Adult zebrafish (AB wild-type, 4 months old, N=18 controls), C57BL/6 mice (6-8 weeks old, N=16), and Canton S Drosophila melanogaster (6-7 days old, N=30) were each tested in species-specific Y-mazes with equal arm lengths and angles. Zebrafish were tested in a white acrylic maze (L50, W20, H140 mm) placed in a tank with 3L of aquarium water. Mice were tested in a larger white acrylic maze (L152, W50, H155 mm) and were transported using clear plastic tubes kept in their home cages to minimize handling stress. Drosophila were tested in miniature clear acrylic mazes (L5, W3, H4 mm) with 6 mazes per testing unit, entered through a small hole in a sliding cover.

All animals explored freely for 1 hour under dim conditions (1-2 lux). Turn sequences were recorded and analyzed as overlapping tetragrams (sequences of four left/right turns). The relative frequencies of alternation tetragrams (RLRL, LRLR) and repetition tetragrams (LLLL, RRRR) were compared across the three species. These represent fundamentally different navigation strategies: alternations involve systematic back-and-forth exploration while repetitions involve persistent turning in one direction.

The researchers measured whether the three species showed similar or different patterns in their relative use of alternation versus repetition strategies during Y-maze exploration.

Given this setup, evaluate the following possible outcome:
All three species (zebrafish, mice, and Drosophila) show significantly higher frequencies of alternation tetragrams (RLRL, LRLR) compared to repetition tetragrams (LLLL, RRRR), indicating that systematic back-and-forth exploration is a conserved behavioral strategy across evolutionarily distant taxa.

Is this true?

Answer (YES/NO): NO